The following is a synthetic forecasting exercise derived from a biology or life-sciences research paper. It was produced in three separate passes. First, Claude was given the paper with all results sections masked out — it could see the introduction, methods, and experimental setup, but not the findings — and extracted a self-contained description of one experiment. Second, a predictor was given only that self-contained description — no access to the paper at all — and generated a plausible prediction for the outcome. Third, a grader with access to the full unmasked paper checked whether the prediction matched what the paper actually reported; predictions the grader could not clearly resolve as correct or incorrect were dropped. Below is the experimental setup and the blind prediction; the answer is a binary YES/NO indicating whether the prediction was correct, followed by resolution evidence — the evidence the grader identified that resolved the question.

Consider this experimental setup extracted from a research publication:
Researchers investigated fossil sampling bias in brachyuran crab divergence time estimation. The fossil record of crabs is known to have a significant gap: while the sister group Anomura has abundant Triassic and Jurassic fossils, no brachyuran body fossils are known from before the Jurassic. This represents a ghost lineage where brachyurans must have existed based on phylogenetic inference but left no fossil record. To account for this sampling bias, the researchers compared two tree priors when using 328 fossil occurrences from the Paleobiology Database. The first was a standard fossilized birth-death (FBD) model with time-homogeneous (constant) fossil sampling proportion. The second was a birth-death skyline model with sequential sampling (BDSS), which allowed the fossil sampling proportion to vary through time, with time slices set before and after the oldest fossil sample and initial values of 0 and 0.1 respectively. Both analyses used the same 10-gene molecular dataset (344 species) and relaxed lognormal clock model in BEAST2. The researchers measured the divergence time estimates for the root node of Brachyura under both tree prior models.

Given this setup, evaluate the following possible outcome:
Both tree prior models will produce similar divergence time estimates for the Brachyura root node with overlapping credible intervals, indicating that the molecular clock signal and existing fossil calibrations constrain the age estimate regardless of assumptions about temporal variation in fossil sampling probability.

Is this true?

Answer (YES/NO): NO